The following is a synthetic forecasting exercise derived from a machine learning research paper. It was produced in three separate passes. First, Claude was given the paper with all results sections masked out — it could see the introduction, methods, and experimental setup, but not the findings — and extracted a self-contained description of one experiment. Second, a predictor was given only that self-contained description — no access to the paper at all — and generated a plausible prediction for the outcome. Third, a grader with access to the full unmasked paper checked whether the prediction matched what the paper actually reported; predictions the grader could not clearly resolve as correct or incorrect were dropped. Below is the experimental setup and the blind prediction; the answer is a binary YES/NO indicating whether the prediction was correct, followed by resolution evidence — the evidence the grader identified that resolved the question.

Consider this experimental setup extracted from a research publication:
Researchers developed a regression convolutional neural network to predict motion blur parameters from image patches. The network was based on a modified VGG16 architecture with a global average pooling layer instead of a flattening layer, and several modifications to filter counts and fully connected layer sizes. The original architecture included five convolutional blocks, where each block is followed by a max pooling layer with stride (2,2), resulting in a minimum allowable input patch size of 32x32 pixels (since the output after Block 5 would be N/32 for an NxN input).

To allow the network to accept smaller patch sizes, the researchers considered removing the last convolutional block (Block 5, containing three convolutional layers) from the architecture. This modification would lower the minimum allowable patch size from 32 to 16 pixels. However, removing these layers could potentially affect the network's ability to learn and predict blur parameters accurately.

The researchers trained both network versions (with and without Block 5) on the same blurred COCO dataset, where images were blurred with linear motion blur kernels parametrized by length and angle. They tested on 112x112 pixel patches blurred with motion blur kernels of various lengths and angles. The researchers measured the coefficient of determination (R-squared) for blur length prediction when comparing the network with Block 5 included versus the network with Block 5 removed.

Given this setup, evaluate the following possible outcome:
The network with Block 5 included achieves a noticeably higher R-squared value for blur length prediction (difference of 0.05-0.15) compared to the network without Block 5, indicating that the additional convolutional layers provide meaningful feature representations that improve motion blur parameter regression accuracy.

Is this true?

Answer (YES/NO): NO